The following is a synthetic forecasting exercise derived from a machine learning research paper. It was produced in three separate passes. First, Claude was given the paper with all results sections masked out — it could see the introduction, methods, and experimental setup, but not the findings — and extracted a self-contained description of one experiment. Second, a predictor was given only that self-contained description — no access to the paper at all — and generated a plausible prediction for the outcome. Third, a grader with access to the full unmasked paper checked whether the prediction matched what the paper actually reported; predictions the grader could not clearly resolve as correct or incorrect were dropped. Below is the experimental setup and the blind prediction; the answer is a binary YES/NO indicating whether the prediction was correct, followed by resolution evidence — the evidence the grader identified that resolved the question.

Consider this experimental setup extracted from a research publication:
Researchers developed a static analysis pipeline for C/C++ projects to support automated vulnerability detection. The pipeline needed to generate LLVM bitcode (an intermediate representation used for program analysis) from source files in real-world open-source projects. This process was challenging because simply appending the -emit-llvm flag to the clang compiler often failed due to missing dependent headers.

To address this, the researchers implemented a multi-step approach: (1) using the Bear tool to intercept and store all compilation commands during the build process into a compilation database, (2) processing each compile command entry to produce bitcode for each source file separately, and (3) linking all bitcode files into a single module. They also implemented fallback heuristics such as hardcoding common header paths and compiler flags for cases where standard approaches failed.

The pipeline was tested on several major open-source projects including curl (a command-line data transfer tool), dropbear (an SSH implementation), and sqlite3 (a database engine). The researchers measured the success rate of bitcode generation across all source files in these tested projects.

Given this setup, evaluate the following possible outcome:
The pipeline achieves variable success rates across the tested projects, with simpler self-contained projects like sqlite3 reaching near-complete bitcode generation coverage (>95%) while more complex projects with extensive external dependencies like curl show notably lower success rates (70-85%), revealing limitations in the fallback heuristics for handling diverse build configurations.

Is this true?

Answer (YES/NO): NO